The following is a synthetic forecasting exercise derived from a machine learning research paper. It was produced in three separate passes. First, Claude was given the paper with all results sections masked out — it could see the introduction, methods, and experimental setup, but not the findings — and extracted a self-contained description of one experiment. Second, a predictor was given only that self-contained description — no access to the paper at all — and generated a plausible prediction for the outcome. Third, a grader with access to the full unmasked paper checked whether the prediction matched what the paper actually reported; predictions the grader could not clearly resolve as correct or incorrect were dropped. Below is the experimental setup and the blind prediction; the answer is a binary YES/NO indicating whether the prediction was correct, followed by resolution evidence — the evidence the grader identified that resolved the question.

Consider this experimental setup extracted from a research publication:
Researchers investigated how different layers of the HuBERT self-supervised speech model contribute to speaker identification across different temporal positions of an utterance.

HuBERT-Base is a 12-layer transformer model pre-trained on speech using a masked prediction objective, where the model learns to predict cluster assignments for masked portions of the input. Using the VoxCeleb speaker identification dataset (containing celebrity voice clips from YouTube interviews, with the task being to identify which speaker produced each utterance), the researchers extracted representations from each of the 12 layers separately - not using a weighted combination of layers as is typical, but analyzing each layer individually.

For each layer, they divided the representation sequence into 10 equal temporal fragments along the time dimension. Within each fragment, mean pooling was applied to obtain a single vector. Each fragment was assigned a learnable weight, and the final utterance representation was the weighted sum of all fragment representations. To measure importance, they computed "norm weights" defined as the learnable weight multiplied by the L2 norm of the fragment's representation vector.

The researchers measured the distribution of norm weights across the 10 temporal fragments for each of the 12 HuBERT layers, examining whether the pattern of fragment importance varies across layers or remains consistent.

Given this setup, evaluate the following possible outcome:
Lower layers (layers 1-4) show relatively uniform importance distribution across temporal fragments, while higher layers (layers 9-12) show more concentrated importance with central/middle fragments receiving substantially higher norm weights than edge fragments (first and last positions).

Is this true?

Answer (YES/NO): NO